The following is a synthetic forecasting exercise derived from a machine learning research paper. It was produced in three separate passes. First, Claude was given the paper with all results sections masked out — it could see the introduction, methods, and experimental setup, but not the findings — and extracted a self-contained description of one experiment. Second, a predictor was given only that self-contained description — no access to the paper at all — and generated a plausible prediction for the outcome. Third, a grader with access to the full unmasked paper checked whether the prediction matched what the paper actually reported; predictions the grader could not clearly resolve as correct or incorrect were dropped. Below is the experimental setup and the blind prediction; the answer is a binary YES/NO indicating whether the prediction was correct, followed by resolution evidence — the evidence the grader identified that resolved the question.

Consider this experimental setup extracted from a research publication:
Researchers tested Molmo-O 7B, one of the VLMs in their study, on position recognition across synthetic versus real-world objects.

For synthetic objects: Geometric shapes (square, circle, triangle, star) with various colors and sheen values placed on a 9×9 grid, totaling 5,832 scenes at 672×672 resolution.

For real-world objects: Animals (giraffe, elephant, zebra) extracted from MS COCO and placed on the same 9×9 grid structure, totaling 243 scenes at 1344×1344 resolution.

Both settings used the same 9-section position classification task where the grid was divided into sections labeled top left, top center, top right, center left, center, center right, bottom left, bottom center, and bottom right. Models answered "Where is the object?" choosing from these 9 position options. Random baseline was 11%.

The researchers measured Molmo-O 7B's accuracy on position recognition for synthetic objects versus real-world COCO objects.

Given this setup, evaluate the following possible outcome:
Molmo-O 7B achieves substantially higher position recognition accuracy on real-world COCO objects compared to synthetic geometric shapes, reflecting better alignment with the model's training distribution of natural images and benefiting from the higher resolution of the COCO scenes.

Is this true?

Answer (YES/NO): NO